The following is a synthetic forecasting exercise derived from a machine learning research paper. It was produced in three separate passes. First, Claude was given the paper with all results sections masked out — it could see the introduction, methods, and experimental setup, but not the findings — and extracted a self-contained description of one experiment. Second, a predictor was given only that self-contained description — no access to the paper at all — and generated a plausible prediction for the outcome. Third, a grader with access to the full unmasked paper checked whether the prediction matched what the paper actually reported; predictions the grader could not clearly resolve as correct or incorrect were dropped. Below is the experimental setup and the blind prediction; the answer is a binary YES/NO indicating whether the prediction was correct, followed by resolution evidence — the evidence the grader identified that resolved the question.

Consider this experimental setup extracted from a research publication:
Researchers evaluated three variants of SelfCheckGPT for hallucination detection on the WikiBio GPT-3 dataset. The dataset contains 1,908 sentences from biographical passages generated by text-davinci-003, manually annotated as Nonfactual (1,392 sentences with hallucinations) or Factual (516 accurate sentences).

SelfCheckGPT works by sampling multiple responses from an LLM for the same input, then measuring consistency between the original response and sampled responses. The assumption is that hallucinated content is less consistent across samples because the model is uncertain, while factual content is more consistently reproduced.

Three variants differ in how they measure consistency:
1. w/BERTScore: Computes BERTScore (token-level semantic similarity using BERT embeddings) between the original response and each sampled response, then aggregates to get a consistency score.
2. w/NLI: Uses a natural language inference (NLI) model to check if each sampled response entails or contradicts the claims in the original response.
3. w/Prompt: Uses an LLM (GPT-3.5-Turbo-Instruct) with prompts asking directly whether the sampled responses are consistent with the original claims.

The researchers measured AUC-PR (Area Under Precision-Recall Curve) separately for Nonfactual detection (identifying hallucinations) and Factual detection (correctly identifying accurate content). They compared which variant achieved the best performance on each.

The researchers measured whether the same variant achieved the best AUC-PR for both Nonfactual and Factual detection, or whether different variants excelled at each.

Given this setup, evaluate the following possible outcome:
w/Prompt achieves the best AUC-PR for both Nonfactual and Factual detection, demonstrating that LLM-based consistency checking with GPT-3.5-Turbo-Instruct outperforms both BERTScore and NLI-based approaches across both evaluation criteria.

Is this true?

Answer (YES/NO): NO